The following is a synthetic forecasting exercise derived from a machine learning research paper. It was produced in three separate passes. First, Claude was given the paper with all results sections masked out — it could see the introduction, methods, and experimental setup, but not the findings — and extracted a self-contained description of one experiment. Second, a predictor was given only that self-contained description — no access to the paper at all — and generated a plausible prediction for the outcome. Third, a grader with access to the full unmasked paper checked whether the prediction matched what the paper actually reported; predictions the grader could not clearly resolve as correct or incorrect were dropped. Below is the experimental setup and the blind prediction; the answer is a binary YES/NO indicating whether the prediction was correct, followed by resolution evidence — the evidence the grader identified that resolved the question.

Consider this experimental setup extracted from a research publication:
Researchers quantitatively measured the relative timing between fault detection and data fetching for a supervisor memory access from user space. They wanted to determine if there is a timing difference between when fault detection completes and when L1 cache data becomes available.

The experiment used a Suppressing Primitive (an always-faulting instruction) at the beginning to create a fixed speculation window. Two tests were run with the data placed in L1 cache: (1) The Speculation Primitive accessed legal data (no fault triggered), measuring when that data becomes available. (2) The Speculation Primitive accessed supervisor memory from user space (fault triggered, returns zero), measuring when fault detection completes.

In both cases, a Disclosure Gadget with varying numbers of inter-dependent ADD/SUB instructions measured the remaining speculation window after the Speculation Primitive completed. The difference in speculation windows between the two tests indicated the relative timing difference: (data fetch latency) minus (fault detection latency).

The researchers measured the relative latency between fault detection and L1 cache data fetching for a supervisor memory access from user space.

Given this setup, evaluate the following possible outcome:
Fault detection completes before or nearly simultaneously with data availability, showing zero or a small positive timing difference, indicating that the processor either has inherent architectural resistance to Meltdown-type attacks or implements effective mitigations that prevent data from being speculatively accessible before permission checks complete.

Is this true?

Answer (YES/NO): NO